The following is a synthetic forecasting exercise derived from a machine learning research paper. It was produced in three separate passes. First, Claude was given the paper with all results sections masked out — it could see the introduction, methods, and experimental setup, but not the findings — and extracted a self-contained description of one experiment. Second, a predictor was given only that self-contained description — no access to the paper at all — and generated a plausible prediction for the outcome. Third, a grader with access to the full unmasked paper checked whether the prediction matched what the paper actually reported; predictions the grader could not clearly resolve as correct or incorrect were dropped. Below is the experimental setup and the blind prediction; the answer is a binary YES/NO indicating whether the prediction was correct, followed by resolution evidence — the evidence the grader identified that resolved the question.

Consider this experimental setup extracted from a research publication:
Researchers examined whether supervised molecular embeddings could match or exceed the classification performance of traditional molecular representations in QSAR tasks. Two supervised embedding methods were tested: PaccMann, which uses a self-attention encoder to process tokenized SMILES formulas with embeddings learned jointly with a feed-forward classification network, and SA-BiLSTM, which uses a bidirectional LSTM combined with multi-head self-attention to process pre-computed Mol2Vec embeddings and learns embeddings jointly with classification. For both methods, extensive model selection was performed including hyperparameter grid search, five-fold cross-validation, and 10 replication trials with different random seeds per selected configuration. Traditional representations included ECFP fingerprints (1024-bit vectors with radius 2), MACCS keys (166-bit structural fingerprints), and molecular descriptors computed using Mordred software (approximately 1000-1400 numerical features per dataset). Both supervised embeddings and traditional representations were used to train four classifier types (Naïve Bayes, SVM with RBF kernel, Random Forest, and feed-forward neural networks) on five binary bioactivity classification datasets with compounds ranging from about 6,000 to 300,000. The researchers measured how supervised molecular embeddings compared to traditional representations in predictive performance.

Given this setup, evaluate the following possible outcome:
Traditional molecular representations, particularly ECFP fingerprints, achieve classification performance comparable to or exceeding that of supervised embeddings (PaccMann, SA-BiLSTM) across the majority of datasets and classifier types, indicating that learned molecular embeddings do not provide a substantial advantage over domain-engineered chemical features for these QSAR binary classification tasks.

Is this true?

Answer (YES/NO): NO